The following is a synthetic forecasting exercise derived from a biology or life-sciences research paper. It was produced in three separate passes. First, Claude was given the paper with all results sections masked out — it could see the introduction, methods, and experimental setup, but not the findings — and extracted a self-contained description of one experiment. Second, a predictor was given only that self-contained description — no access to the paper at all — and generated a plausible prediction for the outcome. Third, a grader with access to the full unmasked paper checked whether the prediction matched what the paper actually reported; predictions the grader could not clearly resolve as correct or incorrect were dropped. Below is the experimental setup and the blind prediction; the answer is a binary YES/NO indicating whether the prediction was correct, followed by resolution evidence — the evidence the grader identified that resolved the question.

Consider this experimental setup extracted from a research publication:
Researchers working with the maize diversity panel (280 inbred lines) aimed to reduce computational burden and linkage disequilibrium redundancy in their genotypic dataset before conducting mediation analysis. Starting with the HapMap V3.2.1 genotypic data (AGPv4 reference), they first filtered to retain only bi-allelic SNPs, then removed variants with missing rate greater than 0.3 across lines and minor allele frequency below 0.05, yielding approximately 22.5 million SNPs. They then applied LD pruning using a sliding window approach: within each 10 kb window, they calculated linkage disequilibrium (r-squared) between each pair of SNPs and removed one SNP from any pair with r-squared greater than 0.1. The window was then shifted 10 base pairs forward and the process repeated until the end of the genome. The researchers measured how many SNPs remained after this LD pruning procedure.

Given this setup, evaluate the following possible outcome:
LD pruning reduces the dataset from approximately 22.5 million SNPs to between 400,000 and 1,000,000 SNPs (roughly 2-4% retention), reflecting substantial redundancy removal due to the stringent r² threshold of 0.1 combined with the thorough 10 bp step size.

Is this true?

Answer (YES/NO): YES